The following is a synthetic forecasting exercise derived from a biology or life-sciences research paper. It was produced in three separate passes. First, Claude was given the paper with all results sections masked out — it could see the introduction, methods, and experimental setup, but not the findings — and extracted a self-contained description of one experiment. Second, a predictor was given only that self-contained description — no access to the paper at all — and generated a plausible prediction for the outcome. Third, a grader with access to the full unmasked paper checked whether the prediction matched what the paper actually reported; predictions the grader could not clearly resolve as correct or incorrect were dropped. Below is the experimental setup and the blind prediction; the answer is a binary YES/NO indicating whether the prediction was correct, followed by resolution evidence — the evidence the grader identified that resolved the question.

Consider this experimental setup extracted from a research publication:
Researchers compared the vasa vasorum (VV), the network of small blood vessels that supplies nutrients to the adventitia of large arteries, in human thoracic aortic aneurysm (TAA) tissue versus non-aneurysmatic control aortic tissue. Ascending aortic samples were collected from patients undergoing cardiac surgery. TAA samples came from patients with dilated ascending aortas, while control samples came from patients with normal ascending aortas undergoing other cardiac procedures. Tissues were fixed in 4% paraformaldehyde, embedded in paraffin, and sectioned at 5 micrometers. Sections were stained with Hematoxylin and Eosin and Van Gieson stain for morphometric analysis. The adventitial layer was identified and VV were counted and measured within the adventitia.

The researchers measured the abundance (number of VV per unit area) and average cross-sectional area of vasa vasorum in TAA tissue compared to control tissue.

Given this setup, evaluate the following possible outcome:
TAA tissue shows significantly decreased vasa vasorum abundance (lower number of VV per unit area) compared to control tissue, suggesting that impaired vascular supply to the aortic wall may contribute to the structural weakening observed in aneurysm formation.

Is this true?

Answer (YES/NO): YES